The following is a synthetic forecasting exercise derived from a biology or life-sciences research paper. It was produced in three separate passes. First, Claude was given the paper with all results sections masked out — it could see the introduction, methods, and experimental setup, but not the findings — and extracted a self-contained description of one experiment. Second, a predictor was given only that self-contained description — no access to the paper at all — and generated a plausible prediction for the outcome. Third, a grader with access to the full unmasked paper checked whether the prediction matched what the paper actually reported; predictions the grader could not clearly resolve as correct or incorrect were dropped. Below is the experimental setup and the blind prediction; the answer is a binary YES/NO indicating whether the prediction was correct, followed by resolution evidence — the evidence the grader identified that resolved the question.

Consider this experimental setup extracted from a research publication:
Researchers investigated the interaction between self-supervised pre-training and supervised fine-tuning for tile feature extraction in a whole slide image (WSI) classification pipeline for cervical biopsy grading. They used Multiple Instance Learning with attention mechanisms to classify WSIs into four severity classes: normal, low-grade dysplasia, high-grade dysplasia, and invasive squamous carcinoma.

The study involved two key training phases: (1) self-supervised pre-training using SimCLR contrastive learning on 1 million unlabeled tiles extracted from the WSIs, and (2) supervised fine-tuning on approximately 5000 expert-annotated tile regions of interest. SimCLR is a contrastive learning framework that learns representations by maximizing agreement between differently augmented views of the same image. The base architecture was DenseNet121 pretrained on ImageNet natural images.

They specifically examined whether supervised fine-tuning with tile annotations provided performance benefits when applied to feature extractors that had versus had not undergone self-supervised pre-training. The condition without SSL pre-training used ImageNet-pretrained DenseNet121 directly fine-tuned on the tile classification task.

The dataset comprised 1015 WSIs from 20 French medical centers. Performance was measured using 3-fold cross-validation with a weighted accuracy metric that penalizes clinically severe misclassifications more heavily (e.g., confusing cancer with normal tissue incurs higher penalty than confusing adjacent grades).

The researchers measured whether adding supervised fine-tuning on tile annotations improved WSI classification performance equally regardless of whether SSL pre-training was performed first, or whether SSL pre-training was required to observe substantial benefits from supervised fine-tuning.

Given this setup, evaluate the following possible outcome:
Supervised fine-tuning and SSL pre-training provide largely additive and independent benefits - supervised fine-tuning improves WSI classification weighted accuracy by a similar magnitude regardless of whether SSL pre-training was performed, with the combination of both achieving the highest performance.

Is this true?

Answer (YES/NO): NO